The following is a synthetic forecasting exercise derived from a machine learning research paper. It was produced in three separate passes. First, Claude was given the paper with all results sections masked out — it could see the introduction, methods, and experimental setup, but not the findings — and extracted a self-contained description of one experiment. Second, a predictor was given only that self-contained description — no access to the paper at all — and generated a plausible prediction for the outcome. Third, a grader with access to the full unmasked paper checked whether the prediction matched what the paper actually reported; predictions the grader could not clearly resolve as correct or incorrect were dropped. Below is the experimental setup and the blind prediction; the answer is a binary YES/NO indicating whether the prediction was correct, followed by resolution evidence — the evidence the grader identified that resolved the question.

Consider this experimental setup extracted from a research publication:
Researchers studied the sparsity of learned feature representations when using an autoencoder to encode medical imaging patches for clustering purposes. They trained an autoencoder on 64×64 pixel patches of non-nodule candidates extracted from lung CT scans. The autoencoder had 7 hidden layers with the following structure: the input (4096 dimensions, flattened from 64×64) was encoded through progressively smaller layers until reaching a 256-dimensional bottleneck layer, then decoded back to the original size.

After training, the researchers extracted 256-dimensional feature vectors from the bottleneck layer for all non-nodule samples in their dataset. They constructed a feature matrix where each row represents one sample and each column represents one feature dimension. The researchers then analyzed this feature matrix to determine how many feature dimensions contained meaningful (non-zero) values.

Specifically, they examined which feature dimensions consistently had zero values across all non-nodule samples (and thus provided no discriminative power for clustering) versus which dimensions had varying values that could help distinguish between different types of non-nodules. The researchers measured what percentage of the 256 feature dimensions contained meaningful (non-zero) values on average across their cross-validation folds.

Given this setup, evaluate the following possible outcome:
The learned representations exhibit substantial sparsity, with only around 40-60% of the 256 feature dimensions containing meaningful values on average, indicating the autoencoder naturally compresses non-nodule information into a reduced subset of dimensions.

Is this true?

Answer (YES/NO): NO